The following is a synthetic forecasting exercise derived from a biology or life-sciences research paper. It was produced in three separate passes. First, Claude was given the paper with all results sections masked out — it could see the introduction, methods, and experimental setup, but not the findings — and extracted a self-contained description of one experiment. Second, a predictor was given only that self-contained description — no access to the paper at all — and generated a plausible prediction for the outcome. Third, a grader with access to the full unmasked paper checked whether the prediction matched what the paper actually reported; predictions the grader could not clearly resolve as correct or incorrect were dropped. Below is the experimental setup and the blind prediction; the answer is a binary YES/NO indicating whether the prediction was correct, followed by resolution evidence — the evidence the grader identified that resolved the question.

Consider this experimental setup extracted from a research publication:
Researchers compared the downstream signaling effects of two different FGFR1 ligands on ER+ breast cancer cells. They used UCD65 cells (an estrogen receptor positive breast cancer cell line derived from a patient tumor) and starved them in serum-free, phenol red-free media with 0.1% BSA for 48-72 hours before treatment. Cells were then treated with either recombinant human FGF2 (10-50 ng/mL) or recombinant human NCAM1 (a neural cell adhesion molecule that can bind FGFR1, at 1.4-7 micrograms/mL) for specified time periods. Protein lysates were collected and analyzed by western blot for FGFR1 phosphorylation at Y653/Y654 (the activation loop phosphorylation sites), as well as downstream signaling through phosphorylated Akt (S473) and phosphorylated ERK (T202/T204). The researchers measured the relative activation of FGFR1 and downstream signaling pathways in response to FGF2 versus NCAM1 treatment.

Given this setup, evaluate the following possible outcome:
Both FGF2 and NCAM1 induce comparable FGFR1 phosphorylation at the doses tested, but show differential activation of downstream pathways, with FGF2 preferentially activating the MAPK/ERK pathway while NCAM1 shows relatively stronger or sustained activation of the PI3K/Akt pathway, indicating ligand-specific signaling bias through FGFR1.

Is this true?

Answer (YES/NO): NO